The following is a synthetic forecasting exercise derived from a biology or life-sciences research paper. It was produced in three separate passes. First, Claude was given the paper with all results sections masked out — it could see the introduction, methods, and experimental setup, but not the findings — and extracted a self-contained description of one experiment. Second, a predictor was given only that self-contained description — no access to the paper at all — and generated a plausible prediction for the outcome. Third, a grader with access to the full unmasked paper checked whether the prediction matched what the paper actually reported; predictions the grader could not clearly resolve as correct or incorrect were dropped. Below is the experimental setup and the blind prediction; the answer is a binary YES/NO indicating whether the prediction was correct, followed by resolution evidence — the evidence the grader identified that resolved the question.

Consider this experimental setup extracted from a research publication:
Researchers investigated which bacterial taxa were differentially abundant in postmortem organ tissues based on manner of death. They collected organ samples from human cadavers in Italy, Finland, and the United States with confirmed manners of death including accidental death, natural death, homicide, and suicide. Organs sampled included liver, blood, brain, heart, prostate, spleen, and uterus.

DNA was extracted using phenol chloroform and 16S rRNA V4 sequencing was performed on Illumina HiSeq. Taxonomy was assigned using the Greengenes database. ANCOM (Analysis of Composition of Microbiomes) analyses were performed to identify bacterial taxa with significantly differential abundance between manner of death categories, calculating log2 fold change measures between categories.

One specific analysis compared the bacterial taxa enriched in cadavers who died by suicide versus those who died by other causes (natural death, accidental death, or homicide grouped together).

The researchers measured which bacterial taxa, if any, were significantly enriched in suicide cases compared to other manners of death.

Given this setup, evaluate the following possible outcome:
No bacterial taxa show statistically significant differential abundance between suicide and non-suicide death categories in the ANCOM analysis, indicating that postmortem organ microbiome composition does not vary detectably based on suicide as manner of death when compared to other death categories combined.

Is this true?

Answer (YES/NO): NO